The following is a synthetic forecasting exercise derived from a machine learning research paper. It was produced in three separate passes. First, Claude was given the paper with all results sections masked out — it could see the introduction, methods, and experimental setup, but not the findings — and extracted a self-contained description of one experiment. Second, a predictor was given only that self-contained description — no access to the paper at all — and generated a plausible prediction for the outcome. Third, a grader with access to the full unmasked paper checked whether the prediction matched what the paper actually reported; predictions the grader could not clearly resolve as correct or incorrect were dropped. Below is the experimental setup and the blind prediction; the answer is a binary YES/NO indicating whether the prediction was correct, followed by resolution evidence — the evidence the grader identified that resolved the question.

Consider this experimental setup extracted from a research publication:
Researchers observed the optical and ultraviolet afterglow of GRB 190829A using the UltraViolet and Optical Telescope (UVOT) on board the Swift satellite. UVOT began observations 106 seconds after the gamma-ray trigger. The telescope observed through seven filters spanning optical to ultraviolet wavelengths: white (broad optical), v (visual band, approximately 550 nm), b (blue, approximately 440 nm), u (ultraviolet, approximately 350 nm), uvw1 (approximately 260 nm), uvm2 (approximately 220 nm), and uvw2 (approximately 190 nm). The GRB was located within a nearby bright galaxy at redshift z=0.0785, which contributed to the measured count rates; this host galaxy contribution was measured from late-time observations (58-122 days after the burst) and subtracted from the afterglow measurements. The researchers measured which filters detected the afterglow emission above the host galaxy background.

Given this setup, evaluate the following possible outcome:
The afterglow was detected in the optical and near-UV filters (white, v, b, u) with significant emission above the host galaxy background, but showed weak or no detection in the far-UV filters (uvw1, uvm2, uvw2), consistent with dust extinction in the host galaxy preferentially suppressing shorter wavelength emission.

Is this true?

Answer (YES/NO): NO